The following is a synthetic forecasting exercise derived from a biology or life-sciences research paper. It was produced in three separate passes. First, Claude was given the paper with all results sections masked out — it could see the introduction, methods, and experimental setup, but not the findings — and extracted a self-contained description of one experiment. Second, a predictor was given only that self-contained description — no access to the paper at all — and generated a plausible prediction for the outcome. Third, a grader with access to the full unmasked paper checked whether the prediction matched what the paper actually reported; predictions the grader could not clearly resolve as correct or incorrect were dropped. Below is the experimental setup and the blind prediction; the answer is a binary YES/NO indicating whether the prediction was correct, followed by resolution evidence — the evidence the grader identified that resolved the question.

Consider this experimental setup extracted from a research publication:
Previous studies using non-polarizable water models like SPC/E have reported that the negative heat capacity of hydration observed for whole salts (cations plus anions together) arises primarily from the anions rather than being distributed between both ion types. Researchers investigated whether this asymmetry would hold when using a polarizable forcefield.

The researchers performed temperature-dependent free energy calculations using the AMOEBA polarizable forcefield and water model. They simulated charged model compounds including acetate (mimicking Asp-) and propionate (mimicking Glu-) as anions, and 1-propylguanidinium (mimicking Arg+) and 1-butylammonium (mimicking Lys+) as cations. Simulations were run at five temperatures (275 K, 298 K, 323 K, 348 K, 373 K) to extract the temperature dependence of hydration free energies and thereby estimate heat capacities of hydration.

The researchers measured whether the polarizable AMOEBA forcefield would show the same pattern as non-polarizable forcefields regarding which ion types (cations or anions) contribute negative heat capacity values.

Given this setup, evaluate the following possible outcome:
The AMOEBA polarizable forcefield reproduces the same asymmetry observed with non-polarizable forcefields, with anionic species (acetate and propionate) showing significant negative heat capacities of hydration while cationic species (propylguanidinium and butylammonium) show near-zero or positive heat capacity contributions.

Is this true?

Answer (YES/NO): YES